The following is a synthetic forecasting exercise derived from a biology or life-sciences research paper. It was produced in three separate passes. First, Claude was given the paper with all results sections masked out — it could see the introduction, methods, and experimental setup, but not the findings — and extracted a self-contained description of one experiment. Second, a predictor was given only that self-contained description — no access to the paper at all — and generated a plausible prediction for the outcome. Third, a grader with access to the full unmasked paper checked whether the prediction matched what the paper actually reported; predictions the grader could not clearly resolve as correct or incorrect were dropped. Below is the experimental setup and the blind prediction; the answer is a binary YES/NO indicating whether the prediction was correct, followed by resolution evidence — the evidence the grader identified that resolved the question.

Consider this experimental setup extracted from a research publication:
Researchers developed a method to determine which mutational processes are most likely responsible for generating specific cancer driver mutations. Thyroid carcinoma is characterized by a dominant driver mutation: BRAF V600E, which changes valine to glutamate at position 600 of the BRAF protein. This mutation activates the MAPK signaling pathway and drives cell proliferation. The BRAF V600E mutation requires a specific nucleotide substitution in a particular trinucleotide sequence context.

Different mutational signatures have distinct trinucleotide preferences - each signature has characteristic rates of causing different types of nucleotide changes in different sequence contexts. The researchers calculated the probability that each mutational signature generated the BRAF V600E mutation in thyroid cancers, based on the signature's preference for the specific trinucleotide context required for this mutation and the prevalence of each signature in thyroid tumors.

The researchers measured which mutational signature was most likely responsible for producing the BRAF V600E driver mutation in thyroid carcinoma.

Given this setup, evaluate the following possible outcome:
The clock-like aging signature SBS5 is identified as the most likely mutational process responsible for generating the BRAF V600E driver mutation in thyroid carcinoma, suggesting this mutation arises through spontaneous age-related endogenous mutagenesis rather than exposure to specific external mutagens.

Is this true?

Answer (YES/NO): YES